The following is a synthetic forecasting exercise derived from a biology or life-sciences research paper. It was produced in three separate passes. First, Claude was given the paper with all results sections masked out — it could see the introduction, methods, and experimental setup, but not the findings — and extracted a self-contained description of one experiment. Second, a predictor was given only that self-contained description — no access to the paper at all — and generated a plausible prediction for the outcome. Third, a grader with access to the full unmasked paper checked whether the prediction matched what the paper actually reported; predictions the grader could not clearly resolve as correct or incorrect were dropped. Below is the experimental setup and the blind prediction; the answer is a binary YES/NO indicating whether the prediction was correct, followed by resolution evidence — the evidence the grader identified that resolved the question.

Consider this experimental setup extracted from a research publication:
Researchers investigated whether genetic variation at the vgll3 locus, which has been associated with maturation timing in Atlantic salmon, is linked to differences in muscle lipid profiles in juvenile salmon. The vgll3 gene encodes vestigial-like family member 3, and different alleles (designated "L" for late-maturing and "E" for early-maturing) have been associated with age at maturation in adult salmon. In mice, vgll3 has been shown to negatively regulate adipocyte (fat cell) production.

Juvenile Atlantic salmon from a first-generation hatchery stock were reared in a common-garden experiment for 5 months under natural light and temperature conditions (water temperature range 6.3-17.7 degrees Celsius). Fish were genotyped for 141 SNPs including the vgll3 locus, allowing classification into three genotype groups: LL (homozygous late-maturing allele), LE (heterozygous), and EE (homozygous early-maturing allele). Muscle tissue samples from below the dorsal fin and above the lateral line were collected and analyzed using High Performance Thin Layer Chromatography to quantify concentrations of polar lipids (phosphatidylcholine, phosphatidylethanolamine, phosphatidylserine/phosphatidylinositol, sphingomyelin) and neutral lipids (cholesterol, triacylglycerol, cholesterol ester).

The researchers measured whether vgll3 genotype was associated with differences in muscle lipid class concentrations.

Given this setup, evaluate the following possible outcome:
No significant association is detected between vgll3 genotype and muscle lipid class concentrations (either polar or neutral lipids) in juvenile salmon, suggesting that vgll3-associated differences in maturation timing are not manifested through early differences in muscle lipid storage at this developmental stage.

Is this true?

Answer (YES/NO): YES